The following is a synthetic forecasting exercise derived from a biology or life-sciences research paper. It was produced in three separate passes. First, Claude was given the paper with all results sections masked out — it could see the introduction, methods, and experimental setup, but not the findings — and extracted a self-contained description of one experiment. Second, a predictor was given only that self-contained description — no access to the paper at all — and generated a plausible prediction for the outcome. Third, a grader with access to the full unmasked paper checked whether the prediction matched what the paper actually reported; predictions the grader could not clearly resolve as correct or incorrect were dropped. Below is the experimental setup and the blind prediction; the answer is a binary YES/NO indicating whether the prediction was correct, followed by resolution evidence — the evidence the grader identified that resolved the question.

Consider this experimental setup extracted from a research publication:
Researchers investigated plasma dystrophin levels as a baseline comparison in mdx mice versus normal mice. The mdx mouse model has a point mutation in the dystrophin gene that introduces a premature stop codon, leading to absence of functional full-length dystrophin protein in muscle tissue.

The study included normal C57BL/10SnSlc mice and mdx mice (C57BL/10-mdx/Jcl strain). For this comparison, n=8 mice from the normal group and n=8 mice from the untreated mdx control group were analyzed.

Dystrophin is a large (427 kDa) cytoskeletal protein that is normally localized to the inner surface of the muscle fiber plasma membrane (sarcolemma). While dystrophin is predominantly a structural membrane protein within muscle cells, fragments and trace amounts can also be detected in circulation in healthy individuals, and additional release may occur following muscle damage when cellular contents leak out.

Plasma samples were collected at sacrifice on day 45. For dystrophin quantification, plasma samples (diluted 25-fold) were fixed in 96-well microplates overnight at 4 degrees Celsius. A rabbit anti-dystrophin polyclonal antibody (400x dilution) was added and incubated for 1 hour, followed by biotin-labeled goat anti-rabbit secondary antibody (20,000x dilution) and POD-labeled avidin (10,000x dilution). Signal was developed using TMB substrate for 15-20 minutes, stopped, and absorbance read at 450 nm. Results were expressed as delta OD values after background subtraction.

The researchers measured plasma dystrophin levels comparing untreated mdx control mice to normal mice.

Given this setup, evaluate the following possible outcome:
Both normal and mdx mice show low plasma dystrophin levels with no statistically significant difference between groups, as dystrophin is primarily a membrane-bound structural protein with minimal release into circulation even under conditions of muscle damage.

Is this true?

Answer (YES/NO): NO